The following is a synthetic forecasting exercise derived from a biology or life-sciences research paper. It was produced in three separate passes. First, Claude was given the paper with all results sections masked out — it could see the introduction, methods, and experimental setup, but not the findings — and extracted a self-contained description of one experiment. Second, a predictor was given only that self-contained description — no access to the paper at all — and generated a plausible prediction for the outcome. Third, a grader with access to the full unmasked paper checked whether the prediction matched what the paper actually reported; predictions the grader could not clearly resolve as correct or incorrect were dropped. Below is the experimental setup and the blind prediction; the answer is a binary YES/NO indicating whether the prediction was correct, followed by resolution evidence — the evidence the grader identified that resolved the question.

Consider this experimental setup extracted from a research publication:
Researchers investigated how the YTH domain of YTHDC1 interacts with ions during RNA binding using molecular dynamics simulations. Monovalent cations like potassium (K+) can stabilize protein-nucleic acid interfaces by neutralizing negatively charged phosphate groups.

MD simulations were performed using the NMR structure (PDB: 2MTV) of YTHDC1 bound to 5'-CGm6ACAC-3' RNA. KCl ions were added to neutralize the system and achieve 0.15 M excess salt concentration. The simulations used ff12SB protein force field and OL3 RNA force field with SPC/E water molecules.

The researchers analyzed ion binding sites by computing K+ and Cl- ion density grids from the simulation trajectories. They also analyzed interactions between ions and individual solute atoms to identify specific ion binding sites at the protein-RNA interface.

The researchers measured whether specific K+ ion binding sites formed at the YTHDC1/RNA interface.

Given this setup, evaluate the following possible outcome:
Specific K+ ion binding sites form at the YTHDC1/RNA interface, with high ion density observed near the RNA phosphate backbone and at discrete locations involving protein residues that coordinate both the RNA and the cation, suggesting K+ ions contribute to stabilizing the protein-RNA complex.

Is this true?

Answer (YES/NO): NO